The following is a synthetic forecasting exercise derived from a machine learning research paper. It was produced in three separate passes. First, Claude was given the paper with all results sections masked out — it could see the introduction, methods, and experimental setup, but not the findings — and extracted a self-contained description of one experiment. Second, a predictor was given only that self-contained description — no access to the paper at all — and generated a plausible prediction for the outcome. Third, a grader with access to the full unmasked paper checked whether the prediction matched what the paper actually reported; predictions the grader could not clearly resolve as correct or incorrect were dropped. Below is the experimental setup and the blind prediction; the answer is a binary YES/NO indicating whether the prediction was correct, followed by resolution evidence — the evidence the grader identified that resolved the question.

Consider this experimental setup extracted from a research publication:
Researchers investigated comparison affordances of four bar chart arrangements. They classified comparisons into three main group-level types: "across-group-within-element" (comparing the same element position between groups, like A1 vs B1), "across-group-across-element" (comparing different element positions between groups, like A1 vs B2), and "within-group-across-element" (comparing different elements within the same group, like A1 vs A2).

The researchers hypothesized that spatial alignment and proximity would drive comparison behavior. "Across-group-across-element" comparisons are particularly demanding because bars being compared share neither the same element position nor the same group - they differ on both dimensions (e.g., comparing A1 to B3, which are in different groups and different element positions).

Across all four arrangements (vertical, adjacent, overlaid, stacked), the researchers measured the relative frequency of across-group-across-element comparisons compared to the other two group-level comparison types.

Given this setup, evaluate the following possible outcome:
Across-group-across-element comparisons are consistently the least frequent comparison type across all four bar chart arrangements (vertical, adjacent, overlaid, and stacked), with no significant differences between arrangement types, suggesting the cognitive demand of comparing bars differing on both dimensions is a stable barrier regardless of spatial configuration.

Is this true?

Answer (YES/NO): YES